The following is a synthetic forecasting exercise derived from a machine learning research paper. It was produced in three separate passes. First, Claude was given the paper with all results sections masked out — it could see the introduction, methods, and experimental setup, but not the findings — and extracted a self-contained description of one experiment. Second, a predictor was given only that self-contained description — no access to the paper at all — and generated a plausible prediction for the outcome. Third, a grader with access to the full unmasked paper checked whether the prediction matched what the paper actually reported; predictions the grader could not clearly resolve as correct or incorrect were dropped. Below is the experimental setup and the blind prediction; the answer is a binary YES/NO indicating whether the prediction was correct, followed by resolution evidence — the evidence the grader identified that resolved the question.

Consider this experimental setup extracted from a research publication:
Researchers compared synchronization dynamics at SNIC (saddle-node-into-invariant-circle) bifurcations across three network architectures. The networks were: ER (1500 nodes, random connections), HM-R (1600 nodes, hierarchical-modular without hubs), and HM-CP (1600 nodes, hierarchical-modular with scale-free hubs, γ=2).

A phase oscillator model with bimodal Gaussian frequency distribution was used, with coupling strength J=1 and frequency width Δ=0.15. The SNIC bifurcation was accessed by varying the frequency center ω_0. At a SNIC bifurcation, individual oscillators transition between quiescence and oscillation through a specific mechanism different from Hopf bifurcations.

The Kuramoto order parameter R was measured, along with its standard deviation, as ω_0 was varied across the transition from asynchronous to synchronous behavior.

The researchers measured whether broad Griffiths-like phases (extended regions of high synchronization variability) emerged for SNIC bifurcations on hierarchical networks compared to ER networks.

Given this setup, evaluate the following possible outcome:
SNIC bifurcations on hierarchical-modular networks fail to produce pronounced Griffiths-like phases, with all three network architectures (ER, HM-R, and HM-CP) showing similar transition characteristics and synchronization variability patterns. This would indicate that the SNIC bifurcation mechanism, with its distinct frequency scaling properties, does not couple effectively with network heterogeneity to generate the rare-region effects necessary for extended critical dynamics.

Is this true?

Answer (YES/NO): NO